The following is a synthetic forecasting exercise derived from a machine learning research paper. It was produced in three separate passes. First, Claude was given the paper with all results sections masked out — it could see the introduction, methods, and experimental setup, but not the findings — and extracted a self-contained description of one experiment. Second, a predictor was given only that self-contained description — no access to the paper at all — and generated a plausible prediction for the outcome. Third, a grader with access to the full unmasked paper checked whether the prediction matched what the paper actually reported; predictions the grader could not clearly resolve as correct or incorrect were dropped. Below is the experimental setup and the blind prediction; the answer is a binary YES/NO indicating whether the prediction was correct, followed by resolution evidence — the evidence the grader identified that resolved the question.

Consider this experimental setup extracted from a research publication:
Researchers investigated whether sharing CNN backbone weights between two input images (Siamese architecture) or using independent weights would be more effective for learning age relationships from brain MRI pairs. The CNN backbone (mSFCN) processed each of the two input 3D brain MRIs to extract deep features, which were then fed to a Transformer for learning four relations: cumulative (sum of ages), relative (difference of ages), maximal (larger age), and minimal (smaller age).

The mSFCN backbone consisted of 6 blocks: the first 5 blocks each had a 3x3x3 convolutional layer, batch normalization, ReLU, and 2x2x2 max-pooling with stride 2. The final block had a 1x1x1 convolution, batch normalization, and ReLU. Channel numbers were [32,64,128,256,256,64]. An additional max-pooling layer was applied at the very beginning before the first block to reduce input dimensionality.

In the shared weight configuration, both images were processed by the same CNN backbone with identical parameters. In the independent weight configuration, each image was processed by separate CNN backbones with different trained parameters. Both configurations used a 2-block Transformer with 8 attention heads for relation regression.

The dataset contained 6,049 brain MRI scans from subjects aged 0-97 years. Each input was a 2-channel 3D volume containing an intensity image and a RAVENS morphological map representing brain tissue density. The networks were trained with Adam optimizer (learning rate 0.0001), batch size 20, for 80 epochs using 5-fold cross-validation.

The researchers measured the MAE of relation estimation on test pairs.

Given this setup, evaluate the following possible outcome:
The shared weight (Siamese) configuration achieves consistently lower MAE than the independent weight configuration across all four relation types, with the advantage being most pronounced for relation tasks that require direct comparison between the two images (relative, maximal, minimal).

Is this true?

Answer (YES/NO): NO